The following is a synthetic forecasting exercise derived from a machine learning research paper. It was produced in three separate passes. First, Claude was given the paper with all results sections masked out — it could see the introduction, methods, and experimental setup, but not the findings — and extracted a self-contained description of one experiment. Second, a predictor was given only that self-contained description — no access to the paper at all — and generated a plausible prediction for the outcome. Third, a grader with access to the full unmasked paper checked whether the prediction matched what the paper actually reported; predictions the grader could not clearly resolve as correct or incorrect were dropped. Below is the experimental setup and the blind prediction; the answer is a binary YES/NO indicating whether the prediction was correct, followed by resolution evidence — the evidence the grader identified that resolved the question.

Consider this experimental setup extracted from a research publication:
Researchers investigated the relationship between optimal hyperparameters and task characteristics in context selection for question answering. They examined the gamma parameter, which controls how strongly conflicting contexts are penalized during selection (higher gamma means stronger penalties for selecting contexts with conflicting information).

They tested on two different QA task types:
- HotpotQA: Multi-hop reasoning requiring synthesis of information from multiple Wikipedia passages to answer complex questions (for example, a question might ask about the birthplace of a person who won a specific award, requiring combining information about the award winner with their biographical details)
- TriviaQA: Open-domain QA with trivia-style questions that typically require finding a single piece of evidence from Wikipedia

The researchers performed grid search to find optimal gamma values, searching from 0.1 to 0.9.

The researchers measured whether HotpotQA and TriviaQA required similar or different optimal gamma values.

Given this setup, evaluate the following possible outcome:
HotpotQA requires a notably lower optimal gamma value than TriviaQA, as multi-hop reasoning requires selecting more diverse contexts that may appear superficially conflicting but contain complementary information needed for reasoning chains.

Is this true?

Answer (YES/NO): NO